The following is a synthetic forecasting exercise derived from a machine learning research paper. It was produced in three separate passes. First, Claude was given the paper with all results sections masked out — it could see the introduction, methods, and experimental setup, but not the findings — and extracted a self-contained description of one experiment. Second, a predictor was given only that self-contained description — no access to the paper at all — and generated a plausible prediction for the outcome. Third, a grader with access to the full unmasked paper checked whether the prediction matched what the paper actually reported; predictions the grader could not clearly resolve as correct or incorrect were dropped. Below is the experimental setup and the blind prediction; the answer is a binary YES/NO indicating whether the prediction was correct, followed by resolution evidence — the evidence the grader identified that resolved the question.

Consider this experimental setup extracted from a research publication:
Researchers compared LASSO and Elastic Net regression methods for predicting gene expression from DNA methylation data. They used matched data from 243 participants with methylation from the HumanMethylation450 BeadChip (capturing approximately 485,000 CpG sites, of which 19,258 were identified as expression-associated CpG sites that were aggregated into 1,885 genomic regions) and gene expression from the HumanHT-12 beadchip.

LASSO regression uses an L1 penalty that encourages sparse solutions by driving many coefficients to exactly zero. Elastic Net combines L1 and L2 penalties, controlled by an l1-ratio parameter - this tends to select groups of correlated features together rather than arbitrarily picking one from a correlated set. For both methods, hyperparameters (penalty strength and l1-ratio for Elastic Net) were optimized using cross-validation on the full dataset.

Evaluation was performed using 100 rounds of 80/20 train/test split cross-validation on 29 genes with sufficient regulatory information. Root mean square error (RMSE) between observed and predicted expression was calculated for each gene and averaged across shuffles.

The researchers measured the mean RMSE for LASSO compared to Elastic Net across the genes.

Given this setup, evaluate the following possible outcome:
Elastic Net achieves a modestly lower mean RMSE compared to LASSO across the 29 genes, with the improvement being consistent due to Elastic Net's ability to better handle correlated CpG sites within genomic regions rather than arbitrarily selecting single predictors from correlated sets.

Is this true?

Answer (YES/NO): NO